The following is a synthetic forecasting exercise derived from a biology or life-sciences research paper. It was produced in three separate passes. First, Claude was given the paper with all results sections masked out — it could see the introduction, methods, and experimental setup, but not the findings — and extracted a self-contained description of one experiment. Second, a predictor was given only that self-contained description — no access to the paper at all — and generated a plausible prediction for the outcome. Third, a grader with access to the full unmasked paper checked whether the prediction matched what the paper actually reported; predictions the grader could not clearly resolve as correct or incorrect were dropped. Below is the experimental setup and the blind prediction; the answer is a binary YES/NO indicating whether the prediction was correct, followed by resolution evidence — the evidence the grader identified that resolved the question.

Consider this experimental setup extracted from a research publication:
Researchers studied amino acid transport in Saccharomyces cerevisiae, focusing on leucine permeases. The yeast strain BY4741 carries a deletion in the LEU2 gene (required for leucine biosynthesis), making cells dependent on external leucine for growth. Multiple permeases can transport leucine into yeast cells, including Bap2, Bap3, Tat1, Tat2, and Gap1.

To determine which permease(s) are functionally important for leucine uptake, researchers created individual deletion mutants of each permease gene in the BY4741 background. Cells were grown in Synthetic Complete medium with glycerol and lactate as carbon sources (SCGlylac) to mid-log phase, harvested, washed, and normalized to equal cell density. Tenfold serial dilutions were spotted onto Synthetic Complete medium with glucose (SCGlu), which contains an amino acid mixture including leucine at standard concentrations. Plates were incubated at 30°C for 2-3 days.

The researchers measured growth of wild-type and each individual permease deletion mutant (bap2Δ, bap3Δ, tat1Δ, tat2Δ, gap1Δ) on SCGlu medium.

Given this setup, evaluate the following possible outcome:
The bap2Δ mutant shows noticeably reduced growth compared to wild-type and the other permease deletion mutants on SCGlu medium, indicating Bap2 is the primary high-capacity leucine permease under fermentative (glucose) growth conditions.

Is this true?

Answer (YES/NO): YES